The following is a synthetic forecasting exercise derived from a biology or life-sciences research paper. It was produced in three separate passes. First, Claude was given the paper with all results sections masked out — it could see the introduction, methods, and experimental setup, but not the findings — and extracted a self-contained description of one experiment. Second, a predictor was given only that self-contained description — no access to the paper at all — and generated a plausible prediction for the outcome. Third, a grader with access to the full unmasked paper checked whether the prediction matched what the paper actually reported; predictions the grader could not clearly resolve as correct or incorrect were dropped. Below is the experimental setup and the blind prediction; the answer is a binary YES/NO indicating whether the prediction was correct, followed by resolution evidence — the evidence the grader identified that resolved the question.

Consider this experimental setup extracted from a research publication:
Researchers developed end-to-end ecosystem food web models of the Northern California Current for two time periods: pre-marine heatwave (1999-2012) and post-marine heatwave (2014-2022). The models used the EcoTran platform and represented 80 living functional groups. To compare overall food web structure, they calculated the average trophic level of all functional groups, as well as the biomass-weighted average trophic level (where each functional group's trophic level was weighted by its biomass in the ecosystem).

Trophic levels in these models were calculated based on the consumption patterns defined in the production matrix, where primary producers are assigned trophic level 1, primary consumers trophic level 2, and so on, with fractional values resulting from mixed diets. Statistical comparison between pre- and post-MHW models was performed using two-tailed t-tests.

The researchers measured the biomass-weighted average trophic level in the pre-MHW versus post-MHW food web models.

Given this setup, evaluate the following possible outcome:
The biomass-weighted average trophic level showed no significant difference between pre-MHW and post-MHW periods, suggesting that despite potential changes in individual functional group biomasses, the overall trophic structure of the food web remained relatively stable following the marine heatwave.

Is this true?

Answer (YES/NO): YES